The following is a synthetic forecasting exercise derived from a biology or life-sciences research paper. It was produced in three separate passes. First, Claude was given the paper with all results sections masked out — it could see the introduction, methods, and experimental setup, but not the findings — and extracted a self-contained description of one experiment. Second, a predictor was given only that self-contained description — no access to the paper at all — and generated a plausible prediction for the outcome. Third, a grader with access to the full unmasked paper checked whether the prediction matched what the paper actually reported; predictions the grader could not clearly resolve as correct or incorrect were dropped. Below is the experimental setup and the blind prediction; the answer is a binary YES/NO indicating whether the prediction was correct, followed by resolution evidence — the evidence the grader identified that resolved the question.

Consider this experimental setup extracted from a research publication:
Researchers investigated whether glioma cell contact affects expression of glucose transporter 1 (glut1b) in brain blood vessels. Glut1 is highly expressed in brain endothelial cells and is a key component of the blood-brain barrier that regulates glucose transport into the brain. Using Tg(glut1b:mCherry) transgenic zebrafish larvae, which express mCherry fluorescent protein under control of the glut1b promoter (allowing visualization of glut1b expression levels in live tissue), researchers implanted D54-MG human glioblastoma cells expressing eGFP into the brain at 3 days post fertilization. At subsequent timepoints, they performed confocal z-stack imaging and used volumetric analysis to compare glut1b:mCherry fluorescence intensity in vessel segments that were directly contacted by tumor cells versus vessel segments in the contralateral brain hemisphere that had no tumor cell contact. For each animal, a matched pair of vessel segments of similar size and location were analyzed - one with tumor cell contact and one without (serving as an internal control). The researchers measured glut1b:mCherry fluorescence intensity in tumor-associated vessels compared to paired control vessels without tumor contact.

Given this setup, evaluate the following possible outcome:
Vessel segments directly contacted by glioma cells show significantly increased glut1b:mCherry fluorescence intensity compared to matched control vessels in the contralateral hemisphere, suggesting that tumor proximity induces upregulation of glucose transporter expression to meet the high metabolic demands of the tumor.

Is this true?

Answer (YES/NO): NO